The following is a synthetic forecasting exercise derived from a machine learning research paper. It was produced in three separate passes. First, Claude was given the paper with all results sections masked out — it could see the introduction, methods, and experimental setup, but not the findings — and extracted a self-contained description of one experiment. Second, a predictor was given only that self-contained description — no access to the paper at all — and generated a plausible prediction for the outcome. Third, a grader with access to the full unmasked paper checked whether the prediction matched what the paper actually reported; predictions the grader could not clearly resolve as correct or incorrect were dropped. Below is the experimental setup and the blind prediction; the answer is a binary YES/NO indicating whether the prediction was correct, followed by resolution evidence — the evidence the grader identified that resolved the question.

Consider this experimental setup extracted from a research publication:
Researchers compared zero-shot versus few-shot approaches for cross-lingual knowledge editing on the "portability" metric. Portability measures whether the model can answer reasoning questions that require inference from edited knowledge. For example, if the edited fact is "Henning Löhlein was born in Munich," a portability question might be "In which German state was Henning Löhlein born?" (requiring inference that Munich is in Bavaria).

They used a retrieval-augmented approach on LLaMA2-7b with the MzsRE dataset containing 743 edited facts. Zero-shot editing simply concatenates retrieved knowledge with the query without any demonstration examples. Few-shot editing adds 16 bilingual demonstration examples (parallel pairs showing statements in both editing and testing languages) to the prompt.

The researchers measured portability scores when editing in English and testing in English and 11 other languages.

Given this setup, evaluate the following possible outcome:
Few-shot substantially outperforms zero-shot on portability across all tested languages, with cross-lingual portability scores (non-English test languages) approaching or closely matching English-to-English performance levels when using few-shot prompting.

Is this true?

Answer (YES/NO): NO